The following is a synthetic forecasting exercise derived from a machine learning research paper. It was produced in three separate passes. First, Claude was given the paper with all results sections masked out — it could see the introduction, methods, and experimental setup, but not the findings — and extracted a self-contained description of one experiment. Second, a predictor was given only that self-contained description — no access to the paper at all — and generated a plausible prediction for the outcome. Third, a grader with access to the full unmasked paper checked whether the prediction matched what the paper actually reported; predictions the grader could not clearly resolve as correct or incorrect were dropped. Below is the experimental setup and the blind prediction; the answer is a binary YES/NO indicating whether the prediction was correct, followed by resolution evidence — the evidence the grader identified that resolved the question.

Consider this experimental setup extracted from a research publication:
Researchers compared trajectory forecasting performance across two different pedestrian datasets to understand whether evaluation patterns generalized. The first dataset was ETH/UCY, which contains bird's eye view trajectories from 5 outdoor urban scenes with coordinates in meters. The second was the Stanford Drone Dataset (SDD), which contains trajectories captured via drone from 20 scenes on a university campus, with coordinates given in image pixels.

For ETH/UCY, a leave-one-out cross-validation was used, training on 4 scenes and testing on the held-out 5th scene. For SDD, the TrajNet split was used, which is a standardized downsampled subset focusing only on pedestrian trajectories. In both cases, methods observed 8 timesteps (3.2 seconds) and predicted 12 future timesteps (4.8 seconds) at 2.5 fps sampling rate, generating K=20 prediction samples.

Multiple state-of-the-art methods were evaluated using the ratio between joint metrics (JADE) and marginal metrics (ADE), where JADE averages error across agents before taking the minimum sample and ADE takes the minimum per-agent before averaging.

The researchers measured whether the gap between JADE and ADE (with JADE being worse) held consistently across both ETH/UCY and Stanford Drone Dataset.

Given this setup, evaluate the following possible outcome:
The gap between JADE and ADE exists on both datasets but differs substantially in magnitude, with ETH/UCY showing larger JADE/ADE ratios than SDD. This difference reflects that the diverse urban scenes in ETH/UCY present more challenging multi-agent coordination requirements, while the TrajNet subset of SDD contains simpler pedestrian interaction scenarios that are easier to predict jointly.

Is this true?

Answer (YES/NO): YES